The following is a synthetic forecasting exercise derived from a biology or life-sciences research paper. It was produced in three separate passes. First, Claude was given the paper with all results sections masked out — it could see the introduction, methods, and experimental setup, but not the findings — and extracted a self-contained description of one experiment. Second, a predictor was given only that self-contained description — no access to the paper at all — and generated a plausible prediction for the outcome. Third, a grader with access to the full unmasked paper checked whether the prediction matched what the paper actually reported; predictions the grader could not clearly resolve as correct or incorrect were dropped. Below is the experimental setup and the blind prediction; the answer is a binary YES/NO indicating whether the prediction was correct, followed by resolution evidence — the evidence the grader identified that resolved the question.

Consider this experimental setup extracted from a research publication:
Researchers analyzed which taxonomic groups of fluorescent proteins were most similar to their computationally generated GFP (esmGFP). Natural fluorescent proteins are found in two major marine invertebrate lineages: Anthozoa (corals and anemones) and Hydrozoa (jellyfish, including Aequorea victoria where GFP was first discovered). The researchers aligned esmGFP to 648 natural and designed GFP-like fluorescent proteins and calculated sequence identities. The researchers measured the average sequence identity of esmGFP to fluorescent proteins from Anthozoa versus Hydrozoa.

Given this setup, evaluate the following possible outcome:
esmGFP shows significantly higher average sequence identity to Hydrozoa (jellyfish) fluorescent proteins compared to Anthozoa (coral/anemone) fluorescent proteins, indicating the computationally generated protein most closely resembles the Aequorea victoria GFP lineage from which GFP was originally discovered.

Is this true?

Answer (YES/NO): NO